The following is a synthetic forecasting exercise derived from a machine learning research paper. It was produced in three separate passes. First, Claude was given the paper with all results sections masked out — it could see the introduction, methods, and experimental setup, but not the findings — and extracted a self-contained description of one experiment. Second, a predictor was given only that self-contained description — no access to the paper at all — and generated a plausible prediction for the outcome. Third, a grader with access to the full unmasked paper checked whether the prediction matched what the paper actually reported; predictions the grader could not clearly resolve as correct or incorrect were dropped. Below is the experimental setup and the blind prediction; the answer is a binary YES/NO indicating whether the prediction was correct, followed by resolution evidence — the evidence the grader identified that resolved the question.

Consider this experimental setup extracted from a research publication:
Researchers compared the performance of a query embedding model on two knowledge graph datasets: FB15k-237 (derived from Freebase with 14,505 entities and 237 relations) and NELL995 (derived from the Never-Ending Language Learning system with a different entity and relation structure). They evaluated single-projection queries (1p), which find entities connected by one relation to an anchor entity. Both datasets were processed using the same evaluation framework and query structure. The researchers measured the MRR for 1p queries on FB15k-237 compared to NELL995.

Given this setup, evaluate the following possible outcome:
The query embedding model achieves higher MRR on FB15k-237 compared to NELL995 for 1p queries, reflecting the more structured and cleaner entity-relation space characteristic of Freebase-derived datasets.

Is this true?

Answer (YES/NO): NO